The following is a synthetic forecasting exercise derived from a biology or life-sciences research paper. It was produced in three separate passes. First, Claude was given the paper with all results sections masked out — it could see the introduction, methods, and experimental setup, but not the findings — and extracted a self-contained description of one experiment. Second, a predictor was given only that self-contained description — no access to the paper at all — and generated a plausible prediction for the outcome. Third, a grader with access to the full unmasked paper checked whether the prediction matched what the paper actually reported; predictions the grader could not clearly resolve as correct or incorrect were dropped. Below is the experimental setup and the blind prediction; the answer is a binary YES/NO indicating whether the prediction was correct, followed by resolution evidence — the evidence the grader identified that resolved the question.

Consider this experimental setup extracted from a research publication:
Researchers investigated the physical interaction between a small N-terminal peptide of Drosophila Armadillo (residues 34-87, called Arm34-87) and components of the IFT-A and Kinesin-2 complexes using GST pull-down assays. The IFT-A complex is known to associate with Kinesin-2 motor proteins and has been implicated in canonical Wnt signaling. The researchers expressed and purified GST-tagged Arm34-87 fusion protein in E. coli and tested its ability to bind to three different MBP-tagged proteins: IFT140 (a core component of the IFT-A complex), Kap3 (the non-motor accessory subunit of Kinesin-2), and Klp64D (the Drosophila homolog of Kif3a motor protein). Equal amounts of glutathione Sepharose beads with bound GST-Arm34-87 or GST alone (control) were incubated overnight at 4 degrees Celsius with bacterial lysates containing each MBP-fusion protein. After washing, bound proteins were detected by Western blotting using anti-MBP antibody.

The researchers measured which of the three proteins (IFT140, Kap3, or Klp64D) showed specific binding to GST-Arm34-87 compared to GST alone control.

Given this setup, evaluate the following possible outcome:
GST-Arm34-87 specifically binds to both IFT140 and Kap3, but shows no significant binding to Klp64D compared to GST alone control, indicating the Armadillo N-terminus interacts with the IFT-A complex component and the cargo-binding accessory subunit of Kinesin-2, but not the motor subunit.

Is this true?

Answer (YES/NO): NO